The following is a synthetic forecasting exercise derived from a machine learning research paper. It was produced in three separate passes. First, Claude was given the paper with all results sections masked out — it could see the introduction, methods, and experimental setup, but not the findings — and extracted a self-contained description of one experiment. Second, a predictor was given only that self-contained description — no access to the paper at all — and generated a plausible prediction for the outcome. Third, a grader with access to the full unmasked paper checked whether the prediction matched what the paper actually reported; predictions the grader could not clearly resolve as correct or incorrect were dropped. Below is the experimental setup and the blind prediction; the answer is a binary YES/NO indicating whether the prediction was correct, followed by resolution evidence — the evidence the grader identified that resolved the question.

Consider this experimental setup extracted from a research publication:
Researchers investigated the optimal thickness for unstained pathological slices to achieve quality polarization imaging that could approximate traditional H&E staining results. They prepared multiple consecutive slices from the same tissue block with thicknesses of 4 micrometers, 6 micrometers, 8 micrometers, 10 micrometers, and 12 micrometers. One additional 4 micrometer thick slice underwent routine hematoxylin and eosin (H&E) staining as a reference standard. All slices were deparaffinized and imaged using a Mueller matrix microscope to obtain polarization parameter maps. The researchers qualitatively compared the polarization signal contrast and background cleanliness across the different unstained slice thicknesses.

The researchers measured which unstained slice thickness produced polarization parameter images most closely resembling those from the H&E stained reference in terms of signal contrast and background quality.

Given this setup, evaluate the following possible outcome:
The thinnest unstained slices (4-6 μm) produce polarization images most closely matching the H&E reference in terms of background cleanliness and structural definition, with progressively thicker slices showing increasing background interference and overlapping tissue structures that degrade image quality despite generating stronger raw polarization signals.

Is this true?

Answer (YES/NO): NO